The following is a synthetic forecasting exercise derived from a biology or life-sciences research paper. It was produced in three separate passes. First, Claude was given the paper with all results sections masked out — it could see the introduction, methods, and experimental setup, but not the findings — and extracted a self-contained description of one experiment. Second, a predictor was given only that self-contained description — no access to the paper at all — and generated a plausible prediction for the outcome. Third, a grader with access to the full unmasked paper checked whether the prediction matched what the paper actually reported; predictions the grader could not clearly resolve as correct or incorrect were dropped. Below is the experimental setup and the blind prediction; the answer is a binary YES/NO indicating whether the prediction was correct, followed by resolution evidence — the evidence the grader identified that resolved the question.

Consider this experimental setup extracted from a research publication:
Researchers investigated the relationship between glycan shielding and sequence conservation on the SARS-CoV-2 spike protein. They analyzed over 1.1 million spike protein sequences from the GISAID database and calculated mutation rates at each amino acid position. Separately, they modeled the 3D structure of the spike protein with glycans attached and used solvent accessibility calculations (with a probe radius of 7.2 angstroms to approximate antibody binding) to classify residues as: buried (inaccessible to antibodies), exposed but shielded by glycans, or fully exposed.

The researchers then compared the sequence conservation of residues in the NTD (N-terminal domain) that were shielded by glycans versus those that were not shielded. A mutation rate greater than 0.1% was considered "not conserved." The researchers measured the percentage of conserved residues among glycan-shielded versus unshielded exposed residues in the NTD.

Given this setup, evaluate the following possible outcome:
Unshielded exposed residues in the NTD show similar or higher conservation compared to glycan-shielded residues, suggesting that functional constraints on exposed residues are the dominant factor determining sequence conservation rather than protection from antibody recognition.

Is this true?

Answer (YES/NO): NO